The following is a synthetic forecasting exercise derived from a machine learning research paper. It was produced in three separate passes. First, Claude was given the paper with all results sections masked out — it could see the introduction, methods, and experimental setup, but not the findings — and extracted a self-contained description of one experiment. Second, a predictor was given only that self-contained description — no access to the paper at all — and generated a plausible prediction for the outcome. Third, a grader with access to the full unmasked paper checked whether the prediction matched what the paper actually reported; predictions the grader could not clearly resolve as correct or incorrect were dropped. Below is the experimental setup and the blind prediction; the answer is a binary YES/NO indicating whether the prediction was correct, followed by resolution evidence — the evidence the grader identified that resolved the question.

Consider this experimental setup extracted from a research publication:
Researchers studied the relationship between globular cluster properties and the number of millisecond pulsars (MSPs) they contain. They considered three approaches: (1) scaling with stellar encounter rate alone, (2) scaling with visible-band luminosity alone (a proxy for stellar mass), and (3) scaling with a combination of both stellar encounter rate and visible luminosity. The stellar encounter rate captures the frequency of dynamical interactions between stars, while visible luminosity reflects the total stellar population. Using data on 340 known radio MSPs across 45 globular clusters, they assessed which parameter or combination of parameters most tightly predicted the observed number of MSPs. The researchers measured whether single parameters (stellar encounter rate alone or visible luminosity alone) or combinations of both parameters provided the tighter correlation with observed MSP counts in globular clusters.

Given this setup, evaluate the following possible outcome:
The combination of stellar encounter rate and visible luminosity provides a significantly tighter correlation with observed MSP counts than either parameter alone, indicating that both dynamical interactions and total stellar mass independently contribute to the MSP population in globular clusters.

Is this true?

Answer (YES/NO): YES